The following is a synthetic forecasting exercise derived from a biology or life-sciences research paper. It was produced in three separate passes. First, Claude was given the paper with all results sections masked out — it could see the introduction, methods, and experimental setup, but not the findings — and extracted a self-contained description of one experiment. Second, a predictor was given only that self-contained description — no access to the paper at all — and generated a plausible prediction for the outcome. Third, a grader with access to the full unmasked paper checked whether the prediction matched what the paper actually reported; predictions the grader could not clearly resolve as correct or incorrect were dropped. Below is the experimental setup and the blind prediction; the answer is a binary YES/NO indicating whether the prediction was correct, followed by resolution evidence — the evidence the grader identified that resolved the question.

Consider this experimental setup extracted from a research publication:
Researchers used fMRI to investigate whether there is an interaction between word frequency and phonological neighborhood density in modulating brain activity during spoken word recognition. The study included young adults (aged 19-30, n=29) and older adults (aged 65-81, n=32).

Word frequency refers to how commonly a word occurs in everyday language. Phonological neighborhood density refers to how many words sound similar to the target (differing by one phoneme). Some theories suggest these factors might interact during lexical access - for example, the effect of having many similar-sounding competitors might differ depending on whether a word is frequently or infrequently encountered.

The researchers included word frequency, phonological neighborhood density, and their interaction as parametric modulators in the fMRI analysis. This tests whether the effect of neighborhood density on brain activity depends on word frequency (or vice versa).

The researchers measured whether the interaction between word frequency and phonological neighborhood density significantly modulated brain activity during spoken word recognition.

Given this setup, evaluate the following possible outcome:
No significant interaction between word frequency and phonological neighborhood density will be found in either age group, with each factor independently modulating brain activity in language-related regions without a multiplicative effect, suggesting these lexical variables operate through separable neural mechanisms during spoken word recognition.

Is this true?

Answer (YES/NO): NO